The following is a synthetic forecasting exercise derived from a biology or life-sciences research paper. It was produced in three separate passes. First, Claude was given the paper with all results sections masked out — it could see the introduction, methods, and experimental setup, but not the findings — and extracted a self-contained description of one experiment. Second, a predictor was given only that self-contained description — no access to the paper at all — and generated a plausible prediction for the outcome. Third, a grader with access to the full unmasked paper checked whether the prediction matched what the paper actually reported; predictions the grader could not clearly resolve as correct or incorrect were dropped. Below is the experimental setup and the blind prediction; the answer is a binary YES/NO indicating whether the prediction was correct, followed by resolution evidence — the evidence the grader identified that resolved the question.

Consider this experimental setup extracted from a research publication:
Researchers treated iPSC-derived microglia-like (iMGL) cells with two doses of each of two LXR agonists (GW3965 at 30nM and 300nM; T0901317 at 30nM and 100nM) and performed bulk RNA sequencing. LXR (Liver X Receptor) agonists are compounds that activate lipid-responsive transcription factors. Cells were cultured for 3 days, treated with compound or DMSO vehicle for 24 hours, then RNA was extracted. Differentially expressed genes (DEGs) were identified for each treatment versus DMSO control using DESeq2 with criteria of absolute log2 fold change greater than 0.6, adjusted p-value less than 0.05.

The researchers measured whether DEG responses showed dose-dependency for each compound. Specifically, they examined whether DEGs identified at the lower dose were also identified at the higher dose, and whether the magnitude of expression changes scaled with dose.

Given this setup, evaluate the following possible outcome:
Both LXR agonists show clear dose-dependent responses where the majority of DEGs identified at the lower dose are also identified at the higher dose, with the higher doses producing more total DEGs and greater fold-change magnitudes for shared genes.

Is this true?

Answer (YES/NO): YES